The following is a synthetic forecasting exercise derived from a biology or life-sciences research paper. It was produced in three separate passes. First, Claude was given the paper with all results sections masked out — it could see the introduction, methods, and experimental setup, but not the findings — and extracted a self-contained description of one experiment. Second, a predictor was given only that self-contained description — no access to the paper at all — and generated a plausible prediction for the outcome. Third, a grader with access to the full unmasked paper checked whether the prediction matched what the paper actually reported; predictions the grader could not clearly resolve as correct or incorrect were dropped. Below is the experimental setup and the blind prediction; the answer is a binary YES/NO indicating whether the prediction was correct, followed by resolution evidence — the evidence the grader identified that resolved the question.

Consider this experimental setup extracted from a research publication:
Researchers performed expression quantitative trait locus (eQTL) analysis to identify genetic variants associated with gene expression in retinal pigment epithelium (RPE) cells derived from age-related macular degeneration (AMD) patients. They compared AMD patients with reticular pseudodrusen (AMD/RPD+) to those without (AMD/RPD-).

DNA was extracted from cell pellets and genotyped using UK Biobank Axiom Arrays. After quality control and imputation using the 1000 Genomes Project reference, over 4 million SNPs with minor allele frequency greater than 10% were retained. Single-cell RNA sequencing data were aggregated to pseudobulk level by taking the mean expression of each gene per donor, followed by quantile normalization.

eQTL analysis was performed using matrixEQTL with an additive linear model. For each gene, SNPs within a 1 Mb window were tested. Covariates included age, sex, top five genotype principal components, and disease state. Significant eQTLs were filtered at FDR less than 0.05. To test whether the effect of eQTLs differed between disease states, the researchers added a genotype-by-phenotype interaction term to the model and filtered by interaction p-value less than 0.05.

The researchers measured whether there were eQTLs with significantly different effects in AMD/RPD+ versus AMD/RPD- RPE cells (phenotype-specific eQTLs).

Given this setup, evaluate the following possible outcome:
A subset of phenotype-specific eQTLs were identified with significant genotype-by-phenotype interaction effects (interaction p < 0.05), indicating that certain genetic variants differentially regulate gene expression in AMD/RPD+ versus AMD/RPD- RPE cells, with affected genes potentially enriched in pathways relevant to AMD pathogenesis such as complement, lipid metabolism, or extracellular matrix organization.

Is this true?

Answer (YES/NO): YES